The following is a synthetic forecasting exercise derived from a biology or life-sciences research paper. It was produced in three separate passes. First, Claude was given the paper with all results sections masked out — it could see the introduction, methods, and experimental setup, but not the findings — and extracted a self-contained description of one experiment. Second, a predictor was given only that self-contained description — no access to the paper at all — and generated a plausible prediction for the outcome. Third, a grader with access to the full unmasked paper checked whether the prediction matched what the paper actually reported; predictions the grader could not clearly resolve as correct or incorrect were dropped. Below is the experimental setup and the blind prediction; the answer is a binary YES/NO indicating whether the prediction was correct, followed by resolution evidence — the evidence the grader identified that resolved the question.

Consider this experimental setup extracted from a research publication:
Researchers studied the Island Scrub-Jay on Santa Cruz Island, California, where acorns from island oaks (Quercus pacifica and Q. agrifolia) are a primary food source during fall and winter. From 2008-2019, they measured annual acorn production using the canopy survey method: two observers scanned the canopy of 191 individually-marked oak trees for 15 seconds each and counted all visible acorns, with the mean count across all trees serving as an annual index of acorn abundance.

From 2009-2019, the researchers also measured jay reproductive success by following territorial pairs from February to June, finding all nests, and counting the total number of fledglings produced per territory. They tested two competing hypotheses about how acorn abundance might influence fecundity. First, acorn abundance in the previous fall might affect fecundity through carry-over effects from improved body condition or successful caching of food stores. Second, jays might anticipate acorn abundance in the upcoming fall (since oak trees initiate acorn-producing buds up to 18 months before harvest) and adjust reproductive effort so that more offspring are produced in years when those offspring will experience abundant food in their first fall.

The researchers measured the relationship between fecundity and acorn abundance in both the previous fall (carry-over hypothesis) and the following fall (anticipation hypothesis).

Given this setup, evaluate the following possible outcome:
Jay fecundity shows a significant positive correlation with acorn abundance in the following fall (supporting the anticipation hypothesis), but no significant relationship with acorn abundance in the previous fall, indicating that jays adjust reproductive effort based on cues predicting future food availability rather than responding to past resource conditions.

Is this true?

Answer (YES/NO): NO